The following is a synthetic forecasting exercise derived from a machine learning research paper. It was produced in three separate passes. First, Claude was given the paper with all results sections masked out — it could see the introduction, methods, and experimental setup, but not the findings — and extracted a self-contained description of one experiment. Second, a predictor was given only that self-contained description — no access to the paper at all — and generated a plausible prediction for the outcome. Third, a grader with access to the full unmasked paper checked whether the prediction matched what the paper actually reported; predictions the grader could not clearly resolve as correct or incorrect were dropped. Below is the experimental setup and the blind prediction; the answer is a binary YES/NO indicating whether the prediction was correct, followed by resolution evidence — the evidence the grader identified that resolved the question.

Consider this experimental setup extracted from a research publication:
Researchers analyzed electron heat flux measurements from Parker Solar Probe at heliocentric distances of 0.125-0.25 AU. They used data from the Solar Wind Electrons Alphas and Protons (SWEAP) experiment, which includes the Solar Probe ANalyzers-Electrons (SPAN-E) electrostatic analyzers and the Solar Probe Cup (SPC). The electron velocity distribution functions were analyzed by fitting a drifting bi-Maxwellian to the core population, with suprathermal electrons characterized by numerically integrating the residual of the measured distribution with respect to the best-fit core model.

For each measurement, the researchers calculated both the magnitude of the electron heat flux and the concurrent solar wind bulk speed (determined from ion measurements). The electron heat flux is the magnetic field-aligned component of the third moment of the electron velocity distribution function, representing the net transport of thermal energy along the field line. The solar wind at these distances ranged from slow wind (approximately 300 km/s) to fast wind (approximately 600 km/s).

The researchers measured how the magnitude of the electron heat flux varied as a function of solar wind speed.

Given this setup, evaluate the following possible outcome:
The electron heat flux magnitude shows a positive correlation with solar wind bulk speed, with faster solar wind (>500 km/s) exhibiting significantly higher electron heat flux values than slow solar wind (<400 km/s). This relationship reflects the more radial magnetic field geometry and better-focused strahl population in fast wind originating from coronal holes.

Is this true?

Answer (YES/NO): NO